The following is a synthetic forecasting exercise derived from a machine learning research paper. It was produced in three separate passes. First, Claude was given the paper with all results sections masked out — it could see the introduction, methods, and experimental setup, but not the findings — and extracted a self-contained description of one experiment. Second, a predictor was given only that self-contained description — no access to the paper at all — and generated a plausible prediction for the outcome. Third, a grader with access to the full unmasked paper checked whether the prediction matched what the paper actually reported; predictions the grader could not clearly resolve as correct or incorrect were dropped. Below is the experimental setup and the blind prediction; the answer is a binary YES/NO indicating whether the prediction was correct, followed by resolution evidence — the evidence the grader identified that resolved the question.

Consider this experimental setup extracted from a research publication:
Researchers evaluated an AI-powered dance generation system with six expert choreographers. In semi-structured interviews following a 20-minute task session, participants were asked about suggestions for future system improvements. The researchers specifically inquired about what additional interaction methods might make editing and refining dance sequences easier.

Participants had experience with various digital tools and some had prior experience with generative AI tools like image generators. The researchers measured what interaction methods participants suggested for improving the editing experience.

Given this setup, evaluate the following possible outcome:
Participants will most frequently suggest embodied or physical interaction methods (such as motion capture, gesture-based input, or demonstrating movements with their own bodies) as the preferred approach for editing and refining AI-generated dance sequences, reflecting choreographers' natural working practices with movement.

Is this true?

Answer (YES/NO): NO